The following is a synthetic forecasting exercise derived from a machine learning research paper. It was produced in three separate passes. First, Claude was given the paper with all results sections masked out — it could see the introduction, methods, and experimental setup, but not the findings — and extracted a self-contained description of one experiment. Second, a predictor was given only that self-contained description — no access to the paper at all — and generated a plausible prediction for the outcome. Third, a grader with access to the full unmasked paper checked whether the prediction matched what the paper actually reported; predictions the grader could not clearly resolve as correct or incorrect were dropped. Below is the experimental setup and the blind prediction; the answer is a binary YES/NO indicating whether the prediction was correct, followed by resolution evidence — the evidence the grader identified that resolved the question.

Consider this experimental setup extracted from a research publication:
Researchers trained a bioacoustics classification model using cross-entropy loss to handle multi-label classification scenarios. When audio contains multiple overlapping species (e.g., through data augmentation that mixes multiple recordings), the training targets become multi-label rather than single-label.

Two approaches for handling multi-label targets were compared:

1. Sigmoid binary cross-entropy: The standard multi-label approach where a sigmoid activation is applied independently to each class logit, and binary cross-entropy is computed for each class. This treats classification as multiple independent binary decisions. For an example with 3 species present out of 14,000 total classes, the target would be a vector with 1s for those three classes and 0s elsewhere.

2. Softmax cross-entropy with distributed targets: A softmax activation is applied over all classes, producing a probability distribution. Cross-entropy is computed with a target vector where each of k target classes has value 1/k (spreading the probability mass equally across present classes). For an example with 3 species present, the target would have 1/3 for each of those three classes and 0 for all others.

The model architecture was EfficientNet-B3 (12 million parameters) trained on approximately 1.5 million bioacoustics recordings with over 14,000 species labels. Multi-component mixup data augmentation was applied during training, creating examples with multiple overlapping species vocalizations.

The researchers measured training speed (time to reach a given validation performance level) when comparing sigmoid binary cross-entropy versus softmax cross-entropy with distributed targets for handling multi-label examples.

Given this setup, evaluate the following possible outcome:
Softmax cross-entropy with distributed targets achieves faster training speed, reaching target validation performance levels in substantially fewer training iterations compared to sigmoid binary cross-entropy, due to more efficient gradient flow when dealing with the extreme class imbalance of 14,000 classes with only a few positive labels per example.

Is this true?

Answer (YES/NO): YES